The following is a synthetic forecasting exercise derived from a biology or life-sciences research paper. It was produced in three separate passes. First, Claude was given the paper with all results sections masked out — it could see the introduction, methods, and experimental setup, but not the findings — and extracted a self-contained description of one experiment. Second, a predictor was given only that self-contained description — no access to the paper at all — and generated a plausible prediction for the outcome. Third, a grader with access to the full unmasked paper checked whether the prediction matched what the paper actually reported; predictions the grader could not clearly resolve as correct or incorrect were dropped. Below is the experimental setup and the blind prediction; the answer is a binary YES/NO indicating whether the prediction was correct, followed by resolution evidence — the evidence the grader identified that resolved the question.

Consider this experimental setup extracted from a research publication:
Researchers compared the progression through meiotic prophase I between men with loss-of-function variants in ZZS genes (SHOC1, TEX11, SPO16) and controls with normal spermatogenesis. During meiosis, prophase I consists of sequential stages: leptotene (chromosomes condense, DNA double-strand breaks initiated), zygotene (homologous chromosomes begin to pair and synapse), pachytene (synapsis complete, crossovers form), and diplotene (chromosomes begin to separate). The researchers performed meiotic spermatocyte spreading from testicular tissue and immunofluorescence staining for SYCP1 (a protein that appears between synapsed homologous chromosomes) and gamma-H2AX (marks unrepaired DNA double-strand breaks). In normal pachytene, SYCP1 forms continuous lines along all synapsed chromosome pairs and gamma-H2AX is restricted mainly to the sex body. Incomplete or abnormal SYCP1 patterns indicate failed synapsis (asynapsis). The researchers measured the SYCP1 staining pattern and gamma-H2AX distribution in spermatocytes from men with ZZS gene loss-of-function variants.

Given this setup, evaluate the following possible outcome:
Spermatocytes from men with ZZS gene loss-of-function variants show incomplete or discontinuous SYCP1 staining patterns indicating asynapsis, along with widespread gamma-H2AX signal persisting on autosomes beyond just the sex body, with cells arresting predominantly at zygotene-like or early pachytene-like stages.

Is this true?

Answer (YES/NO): YES